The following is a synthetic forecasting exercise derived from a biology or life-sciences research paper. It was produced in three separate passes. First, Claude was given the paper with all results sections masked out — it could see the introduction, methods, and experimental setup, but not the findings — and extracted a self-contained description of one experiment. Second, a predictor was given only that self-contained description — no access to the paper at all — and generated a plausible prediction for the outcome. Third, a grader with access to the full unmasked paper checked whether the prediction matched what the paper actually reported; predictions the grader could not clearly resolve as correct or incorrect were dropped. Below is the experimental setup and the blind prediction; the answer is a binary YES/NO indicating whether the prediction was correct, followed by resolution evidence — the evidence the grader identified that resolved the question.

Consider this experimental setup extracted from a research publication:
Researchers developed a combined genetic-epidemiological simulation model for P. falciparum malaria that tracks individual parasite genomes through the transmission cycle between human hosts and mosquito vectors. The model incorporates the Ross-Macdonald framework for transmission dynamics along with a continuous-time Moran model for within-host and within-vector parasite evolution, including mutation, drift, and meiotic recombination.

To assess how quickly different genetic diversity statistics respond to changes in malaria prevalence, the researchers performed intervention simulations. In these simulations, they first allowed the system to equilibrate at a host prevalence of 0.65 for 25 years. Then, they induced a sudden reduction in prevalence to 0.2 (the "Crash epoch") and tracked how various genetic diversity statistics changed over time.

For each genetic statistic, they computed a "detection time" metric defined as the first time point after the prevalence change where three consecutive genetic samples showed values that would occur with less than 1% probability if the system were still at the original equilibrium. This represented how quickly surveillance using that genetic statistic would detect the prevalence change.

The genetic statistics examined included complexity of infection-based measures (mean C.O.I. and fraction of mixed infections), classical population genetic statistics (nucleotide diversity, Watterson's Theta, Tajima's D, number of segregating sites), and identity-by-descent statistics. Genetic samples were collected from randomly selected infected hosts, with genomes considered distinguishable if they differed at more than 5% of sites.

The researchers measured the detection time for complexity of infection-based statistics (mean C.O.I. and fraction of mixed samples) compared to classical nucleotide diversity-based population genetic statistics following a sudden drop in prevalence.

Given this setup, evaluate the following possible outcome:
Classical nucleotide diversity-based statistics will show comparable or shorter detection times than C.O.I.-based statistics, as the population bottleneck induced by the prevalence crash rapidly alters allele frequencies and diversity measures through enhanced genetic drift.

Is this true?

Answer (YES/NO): NO